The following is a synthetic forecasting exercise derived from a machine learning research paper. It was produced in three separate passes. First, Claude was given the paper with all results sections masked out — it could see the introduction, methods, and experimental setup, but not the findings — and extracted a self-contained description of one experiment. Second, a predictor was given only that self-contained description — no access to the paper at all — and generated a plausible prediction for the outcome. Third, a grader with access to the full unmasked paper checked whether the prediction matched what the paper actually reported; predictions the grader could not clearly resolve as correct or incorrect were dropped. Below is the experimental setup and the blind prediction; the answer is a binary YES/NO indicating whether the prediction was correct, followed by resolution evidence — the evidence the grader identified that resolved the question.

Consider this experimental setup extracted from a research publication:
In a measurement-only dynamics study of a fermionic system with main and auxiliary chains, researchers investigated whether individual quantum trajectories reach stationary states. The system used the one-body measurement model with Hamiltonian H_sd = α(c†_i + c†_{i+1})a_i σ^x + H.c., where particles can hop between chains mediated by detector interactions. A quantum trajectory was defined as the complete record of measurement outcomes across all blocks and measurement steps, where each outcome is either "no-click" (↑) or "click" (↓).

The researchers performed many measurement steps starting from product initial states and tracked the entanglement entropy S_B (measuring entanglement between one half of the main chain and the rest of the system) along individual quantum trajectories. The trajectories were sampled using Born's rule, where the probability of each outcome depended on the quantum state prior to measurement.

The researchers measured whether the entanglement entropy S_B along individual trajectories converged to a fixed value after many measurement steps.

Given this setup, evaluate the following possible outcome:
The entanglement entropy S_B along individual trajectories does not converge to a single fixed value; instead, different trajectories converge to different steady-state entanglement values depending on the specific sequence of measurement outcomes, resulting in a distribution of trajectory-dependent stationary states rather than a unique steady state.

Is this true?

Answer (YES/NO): NO